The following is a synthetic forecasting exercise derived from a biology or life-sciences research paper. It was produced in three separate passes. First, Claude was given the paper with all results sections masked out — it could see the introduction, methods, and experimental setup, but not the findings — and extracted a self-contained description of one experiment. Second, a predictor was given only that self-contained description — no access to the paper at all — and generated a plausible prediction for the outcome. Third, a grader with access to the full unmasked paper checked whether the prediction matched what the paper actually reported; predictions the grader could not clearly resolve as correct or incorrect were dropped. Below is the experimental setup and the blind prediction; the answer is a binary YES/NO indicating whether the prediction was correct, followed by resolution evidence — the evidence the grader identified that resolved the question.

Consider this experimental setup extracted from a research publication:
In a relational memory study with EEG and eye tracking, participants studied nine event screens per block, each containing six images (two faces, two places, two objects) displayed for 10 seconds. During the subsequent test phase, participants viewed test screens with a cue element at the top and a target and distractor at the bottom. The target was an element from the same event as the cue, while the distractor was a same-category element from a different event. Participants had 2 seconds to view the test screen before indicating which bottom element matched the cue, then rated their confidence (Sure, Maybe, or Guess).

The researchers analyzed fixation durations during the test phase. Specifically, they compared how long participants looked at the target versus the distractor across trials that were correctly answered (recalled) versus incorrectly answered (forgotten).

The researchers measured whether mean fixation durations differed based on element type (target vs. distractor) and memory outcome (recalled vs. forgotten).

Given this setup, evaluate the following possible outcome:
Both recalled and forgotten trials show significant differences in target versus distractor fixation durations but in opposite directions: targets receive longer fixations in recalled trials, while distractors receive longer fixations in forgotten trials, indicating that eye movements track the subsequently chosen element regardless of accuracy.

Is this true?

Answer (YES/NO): NO